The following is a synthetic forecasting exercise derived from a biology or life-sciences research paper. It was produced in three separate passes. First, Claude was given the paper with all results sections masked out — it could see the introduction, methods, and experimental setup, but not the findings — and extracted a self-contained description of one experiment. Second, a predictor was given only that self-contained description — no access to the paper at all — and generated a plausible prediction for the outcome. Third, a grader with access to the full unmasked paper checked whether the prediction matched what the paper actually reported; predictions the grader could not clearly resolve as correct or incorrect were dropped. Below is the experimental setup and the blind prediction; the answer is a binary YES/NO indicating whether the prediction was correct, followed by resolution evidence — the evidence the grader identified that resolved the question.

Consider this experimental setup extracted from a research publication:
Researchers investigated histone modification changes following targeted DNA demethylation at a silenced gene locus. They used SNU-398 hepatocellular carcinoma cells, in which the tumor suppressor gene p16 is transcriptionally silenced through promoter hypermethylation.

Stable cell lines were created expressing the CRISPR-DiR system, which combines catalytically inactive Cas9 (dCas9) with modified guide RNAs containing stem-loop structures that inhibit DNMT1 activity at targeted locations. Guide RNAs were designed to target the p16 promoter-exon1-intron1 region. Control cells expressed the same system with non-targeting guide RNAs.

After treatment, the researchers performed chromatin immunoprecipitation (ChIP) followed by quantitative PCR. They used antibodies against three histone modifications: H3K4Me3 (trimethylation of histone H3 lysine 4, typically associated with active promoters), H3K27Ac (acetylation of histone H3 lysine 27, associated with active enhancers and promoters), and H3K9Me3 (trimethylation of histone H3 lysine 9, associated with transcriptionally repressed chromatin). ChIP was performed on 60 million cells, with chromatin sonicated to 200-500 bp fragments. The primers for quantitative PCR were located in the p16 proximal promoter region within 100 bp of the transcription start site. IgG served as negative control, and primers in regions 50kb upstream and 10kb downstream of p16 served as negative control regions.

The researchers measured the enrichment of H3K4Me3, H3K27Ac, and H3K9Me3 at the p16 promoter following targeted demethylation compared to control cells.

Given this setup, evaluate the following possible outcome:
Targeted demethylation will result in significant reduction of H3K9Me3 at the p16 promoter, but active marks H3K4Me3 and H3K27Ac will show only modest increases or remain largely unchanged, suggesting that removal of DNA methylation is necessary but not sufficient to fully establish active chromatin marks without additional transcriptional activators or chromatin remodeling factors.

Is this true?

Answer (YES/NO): NO